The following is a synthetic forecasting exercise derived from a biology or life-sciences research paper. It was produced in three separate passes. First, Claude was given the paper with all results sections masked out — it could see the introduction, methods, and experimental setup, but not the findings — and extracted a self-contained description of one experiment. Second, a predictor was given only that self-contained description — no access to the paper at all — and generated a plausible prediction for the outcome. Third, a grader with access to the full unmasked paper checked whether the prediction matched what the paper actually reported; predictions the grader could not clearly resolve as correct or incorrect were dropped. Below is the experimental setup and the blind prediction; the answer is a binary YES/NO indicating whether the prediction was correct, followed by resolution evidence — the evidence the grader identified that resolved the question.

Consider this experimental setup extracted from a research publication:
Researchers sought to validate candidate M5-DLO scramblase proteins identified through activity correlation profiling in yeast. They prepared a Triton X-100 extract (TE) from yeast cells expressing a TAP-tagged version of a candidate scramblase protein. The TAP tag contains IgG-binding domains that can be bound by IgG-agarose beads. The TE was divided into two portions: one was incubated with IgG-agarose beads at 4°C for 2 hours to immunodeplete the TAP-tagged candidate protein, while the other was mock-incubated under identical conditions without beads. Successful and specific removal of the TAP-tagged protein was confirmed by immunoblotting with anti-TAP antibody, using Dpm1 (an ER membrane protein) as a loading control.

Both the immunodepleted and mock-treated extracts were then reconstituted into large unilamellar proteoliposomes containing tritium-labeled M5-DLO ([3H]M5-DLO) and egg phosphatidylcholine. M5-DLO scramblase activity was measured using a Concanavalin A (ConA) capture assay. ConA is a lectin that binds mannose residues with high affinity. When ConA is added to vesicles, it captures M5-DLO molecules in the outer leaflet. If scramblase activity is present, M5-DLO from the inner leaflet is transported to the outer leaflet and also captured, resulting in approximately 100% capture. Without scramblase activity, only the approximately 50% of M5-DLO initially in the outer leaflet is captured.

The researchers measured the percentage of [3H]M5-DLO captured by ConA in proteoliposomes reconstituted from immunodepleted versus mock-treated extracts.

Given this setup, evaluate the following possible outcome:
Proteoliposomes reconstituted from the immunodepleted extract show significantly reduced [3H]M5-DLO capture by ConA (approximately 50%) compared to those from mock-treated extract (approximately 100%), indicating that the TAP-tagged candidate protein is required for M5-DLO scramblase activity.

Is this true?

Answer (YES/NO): NO